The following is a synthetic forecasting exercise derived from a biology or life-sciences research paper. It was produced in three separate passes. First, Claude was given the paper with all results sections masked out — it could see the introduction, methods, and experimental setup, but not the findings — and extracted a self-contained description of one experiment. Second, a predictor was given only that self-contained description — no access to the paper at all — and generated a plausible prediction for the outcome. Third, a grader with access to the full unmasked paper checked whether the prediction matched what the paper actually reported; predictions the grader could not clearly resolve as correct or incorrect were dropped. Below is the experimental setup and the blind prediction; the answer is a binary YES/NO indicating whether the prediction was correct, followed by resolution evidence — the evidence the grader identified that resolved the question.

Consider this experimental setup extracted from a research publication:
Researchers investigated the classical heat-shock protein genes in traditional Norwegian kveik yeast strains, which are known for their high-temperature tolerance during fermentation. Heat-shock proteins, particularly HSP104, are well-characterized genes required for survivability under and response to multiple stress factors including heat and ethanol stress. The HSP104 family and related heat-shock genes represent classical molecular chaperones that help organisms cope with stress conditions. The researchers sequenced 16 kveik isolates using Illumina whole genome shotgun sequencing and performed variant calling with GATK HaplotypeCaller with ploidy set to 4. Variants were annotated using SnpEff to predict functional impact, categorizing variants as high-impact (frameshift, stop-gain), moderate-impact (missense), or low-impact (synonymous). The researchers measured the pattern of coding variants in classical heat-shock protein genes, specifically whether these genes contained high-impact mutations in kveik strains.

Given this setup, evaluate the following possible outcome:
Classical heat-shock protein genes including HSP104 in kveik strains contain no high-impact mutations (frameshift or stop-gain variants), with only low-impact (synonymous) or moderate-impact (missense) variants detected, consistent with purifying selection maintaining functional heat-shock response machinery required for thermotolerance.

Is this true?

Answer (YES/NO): YES